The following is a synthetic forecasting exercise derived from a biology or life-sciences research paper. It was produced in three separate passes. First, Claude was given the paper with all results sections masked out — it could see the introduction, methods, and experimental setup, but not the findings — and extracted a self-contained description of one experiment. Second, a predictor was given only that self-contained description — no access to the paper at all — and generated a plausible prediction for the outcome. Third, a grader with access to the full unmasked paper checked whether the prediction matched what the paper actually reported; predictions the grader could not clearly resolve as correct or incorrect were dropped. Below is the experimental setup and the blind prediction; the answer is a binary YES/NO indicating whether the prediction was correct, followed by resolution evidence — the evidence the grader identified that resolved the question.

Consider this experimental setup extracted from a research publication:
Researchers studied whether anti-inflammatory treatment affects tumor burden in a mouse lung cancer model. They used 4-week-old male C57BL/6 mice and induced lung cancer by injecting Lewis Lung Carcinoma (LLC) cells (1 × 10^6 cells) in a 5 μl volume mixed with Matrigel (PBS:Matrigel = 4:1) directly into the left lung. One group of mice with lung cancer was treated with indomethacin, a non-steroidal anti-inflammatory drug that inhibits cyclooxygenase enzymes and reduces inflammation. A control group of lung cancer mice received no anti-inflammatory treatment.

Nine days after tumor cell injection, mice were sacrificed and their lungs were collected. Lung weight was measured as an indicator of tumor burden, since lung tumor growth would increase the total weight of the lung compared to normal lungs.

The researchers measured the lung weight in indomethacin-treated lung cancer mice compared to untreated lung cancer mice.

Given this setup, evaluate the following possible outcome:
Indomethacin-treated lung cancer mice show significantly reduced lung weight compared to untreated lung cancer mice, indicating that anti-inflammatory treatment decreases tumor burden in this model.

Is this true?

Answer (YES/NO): NO